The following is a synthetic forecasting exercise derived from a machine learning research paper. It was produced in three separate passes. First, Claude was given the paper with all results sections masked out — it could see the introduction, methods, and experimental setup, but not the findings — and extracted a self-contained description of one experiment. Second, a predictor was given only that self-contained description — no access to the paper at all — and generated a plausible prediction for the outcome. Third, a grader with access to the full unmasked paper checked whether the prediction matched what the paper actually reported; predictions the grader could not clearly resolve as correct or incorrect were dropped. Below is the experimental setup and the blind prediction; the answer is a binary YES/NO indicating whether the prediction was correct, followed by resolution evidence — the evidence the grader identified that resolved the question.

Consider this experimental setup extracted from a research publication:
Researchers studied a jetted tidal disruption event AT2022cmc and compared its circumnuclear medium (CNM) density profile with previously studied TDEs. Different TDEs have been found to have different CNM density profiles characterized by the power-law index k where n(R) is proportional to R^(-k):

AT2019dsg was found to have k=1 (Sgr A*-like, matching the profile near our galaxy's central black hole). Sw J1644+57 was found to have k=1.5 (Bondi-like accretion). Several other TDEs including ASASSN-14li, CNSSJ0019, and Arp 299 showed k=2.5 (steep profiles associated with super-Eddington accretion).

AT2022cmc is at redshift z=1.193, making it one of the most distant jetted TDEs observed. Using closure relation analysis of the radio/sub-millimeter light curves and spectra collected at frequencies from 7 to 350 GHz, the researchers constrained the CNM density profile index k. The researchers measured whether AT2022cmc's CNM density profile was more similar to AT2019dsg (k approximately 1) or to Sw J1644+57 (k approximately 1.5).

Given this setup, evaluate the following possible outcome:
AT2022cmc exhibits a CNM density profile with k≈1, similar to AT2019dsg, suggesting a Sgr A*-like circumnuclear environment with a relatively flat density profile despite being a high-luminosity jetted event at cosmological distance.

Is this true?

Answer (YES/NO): NO